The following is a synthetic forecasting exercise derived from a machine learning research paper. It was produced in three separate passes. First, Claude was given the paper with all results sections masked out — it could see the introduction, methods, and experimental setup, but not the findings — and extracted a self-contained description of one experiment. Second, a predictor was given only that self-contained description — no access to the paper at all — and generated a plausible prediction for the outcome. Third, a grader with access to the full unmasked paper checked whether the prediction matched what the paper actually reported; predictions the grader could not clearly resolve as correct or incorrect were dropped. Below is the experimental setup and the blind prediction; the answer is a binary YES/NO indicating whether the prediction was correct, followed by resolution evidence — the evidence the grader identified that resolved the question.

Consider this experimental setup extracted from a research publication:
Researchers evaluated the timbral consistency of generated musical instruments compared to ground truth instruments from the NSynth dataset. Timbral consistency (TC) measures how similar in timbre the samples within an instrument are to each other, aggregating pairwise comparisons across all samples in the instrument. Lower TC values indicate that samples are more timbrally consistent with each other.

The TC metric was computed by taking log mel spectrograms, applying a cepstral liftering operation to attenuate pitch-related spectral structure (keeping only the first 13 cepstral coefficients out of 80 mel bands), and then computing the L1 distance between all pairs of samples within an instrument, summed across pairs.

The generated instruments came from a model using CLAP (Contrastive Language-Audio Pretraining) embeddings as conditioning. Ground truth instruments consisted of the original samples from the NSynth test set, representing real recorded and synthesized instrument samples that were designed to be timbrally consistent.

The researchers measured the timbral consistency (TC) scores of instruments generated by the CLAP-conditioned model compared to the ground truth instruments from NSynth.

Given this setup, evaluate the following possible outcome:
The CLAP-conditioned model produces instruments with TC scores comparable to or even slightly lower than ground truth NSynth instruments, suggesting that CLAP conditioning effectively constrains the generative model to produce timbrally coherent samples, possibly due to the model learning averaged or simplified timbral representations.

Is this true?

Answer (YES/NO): NO